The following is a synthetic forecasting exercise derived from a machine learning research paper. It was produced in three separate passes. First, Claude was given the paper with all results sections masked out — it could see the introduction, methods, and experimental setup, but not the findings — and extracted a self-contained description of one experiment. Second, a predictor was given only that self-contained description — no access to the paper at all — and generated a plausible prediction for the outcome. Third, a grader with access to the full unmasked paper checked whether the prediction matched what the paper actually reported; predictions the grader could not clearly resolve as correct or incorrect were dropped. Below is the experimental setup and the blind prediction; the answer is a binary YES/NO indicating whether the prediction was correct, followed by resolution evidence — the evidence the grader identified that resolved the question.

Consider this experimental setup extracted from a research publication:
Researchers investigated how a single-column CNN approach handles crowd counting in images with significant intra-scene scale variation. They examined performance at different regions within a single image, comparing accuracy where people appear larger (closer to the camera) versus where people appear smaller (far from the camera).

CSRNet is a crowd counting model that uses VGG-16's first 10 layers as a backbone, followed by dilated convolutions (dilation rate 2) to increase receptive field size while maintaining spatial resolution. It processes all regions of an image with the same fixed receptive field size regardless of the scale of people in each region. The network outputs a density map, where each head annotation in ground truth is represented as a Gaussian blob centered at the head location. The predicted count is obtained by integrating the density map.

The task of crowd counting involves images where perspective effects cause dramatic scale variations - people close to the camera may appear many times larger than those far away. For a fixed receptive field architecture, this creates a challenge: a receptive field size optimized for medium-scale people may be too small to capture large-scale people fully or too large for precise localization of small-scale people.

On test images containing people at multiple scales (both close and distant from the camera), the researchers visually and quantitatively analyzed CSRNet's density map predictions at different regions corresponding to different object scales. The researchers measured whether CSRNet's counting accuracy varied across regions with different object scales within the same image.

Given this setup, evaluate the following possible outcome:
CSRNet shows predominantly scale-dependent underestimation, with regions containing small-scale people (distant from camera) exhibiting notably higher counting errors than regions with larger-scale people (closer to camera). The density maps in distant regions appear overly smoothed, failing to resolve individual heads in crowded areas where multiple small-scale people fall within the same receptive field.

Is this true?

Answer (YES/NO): NO